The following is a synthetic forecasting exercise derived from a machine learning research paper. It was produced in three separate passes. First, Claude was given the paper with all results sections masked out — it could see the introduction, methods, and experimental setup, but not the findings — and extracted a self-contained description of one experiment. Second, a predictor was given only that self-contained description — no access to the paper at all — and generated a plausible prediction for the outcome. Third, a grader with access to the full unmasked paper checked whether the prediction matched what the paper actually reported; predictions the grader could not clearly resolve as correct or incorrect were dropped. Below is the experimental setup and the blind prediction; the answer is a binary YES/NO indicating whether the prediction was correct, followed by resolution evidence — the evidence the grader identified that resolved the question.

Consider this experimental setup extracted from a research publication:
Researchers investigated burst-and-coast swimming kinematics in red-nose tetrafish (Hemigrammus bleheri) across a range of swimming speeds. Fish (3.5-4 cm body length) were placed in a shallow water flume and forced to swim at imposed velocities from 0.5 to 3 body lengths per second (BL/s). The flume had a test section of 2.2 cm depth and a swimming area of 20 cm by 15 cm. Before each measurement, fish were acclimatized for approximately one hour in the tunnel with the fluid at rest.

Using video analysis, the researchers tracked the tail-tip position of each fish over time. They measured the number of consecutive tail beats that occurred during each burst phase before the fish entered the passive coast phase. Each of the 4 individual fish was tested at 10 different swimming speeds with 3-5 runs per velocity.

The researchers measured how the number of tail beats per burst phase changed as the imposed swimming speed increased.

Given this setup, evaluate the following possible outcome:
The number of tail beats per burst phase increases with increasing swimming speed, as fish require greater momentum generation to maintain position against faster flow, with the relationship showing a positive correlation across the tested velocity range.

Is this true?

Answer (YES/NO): YES